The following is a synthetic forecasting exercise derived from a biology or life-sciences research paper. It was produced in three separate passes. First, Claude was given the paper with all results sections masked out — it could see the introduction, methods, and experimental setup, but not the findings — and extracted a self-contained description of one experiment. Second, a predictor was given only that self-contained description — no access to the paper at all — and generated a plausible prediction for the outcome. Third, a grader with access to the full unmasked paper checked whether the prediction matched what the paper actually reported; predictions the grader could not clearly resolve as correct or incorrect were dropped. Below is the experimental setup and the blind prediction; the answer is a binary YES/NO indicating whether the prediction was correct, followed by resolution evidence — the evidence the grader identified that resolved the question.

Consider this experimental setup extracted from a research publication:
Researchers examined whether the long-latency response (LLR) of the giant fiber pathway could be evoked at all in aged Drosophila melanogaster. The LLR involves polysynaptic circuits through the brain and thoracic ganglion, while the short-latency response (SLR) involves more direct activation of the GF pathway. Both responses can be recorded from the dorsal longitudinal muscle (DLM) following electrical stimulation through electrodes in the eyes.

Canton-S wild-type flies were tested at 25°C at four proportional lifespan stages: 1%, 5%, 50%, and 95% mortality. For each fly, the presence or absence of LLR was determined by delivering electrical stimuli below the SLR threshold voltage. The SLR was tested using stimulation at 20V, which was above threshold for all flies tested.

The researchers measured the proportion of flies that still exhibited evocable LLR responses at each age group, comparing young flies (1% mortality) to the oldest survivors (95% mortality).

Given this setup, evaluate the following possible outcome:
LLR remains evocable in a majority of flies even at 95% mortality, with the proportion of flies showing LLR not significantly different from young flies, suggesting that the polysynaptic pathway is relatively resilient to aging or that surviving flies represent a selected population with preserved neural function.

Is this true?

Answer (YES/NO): NO